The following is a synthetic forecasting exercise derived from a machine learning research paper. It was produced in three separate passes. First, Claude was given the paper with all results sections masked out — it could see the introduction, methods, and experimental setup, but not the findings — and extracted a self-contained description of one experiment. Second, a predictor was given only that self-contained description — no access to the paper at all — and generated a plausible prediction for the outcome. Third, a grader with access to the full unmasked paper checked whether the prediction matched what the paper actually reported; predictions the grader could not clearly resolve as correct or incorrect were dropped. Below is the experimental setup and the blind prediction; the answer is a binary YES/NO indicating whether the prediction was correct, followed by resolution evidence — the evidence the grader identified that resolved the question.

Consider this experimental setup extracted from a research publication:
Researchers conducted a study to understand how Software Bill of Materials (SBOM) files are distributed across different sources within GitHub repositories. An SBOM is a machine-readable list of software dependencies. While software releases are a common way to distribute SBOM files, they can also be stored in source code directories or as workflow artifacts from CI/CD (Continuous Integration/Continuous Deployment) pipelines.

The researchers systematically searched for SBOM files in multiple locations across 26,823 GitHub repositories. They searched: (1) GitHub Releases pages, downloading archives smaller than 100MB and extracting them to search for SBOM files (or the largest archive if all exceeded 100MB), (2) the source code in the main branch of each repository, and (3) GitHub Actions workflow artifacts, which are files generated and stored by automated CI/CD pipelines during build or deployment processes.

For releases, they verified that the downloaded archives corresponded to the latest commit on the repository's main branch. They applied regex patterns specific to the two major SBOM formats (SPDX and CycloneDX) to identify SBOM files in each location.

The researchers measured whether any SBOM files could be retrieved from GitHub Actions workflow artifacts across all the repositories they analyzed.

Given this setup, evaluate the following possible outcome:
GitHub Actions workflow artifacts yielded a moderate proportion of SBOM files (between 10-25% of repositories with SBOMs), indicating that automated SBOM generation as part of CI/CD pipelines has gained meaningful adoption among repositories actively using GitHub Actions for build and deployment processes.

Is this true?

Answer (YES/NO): NO